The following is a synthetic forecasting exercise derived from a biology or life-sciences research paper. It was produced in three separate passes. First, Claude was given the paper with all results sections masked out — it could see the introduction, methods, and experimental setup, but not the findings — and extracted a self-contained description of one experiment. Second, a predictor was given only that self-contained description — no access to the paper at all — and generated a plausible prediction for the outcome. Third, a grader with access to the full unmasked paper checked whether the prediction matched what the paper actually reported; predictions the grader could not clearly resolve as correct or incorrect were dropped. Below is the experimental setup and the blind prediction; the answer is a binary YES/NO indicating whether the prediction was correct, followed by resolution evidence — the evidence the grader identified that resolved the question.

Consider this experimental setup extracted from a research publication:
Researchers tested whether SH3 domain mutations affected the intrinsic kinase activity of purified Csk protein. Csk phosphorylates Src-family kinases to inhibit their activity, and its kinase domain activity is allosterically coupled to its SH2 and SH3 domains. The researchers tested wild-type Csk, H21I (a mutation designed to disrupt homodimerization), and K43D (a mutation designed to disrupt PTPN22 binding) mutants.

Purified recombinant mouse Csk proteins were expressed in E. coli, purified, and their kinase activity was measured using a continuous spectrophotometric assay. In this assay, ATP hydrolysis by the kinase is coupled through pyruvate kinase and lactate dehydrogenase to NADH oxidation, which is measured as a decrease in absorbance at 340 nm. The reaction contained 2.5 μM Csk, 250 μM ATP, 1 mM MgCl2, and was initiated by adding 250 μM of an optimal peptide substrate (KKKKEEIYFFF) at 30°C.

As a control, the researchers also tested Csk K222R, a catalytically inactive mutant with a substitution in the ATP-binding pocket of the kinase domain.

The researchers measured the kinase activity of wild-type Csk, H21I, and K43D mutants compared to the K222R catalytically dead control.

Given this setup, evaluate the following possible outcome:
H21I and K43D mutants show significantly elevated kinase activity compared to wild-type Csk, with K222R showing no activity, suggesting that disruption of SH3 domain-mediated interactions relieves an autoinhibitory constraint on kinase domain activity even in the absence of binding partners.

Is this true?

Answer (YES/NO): NO